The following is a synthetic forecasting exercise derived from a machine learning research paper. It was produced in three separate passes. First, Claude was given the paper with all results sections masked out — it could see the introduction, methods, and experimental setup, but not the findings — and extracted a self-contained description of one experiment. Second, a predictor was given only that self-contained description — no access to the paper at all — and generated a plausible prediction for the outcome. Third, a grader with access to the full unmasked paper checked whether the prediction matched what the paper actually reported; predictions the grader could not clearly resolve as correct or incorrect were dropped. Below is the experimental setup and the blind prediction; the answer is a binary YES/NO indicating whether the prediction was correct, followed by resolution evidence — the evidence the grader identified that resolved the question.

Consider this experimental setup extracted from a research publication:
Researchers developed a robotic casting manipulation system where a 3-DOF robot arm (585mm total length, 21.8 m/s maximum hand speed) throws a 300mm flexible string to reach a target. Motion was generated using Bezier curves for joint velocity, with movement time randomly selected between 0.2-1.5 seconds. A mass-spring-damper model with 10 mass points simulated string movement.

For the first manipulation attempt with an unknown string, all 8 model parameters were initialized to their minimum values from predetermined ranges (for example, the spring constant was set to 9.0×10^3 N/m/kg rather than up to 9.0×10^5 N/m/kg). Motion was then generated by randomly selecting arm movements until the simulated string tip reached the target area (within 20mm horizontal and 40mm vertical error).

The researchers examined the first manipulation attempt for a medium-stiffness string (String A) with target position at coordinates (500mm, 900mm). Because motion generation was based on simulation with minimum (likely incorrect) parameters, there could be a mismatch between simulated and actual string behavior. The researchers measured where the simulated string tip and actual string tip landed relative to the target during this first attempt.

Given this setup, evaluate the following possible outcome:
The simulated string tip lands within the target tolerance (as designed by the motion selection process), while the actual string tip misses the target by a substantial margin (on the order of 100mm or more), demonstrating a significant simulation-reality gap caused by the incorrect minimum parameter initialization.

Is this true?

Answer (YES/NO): NO